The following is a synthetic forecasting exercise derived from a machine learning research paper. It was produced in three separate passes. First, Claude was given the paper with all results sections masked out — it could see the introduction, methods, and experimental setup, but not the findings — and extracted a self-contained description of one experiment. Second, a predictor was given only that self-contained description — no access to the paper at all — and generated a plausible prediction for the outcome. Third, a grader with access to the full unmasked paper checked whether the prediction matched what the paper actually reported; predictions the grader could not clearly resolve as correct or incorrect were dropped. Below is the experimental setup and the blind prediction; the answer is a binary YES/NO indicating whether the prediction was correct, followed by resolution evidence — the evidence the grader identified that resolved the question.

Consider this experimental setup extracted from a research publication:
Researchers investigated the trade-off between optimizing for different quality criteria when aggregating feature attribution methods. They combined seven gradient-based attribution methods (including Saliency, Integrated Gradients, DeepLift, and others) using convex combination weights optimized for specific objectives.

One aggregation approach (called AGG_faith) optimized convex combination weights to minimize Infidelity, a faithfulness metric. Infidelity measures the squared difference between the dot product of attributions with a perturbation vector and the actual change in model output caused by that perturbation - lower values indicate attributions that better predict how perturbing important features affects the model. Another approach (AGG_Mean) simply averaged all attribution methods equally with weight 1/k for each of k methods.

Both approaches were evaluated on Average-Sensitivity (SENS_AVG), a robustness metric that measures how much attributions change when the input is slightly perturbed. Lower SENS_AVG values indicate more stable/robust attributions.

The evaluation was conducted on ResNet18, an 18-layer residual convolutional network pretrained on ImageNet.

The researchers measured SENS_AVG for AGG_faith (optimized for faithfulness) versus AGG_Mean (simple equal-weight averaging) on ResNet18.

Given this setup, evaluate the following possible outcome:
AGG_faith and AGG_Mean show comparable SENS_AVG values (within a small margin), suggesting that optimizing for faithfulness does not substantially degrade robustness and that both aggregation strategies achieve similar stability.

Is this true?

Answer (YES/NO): NO